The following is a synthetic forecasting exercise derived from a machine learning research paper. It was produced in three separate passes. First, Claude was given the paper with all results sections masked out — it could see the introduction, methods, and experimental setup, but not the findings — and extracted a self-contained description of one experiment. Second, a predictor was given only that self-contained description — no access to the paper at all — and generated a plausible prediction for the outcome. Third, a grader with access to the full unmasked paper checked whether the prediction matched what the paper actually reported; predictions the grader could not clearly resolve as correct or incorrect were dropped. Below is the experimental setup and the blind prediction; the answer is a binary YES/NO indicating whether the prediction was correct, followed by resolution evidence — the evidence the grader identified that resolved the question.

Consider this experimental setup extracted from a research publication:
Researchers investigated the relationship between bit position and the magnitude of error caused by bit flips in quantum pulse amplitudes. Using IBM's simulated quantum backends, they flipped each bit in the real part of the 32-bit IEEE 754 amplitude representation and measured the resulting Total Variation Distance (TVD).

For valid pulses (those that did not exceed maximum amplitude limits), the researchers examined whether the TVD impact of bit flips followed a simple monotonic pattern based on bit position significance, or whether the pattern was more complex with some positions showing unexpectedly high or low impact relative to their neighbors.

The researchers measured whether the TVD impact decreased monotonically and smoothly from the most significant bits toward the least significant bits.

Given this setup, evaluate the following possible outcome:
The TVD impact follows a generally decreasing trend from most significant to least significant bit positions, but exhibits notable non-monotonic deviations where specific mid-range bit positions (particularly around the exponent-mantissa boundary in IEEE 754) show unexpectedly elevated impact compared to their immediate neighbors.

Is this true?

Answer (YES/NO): NO